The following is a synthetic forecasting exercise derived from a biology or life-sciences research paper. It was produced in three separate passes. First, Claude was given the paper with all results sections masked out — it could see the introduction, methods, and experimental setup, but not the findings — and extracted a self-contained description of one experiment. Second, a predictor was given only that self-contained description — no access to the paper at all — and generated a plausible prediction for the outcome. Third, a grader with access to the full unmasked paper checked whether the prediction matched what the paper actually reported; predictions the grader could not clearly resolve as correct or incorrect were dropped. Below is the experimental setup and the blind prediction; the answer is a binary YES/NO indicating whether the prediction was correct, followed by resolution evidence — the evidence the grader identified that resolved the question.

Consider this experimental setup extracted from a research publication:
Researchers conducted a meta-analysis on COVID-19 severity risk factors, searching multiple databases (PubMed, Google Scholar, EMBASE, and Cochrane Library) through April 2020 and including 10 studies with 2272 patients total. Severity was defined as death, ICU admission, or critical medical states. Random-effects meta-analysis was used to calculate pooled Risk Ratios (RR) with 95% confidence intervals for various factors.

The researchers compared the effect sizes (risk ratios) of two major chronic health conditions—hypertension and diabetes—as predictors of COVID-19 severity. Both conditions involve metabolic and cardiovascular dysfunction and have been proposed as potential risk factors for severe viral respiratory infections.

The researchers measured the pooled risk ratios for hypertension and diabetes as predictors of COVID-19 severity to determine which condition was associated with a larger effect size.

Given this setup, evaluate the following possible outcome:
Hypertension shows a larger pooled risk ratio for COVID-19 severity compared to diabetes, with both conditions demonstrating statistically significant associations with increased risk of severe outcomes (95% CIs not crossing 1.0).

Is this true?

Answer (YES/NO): YES